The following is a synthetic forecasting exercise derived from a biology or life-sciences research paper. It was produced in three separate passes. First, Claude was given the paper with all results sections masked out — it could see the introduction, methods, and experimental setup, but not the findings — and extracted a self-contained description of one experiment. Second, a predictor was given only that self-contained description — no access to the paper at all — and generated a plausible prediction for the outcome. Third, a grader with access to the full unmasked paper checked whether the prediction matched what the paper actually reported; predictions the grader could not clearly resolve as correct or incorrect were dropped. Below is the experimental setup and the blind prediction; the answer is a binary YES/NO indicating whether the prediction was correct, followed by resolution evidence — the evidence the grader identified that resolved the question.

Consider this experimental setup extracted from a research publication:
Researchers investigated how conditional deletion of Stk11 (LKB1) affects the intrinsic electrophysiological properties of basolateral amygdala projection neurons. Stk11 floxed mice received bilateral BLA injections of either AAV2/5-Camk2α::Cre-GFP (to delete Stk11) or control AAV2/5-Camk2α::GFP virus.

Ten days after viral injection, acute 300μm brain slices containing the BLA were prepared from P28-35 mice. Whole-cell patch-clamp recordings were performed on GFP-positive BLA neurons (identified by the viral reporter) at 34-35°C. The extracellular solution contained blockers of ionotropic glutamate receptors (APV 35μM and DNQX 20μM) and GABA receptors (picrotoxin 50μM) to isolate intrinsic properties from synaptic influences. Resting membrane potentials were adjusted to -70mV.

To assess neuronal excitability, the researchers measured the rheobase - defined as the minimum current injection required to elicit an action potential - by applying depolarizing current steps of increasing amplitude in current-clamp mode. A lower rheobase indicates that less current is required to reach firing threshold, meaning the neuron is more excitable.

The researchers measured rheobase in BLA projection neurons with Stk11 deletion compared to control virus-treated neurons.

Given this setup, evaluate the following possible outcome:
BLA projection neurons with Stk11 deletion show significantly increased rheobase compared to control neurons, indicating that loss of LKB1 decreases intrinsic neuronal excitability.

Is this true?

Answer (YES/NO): NO